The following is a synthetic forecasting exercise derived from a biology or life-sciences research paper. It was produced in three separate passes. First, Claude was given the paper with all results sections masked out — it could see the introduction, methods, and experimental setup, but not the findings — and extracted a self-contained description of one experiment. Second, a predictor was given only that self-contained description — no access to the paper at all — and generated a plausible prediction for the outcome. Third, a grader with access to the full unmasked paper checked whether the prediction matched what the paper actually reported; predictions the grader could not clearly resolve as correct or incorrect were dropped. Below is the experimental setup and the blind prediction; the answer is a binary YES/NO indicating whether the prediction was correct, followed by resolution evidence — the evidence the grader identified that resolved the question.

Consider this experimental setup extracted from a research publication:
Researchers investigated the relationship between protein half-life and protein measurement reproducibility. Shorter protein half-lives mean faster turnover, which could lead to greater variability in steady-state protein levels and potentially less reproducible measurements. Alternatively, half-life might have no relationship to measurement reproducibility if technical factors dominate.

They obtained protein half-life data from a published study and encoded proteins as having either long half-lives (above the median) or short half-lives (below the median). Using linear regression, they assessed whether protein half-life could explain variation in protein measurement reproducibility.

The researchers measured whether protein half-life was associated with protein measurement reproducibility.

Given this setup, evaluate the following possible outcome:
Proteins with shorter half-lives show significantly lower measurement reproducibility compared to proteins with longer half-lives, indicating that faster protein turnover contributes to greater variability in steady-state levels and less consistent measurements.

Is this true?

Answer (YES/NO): YES